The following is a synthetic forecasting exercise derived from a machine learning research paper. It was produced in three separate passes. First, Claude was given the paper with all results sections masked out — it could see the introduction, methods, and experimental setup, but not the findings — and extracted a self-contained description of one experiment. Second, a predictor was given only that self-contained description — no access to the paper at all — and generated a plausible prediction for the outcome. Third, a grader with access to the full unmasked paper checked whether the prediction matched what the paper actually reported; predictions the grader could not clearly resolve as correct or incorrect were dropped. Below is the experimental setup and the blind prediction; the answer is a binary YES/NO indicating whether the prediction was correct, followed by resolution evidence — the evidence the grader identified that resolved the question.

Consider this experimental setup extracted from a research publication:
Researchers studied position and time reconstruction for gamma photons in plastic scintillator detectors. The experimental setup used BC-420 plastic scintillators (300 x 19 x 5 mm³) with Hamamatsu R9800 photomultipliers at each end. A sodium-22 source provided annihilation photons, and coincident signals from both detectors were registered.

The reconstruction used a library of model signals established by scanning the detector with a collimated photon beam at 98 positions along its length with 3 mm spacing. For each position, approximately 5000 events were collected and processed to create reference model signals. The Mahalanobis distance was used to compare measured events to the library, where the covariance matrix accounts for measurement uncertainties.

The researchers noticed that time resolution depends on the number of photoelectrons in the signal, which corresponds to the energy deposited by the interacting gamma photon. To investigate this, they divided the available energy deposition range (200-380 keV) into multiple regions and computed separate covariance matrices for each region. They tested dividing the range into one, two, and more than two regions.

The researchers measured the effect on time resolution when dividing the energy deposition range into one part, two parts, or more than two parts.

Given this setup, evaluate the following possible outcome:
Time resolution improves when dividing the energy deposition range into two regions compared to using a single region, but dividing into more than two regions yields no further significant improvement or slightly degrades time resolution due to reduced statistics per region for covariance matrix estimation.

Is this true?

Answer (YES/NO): NO